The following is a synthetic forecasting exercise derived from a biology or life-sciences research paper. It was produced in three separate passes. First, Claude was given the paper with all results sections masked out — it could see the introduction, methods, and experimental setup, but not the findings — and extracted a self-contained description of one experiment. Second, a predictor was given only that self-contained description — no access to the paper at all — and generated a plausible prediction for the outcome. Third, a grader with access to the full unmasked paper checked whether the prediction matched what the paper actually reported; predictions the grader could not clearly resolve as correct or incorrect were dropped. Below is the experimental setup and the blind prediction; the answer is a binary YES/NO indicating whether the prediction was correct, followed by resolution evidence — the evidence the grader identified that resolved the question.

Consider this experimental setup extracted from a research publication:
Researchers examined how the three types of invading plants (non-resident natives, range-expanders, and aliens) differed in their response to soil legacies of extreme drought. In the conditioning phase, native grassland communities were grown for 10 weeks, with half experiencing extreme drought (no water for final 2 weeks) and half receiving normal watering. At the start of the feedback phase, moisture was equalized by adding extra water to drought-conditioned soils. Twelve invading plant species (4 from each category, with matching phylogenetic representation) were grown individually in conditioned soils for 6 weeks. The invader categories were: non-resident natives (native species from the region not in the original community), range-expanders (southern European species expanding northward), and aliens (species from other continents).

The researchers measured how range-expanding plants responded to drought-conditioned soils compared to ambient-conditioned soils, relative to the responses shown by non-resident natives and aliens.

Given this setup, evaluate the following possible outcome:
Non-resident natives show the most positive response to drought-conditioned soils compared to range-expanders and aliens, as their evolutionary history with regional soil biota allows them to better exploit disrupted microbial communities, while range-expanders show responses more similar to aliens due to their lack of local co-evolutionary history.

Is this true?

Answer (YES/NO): NO